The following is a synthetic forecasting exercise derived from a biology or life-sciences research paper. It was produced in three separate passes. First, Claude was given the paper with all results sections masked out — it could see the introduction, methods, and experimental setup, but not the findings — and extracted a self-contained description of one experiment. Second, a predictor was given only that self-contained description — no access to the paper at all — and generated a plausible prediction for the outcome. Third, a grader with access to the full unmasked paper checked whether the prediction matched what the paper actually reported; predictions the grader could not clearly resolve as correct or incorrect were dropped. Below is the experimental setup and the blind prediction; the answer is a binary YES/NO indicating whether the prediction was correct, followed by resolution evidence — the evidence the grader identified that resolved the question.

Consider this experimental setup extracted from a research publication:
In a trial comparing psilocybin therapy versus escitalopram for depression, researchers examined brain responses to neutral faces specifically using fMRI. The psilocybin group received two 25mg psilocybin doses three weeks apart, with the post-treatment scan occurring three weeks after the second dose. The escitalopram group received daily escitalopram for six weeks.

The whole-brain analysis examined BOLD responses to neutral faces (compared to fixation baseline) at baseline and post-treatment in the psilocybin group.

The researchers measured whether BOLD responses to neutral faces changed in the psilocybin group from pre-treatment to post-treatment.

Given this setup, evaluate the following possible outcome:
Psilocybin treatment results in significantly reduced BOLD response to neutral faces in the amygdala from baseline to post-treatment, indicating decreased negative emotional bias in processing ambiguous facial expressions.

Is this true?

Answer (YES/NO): NO